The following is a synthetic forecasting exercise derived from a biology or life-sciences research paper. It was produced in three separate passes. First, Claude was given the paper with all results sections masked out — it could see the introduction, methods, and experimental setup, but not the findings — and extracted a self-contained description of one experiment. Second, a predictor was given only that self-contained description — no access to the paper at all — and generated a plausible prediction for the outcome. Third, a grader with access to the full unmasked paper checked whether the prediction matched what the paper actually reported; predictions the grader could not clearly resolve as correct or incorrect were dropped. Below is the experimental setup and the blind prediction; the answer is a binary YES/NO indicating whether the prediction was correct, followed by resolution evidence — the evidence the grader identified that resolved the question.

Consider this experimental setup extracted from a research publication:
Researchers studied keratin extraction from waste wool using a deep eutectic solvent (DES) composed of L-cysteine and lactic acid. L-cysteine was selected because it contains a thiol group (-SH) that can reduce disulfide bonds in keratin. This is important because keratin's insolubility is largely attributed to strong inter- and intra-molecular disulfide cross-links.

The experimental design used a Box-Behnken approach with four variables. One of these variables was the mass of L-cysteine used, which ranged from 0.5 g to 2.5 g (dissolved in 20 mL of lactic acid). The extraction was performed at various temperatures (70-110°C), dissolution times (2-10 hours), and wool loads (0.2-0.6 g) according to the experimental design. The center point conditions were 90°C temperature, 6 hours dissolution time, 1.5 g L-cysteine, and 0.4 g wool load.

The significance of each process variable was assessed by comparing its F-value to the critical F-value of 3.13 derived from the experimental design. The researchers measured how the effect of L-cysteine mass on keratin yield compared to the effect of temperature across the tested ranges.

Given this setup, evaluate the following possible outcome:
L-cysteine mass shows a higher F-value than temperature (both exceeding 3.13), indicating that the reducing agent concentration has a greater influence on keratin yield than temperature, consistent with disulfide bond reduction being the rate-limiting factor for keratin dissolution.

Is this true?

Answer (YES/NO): NO